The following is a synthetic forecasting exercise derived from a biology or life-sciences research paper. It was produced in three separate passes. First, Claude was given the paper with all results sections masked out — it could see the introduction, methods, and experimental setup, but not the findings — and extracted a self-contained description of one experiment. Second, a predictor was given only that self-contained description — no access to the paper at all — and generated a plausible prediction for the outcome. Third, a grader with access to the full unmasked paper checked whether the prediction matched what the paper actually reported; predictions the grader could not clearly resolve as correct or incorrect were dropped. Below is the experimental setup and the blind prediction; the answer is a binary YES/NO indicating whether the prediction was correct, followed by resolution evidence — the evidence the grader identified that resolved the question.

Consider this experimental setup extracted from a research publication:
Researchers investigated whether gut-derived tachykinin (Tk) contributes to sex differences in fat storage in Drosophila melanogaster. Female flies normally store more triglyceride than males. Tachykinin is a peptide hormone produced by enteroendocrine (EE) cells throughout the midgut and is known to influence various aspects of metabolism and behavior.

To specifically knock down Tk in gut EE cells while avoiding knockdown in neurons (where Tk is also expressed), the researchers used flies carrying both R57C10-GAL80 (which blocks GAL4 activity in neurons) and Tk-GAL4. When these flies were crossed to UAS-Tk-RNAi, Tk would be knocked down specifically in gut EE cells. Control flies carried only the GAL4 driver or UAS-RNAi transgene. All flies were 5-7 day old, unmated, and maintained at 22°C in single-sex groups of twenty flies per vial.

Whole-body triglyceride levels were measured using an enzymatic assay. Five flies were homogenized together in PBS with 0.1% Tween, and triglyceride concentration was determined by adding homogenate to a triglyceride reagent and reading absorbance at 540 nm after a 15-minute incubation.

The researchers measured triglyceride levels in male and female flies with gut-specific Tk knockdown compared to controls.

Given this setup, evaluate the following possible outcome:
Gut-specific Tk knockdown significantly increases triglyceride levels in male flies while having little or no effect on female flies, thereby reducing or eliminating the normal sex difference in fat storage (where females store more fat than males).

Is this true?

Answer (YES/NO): NO